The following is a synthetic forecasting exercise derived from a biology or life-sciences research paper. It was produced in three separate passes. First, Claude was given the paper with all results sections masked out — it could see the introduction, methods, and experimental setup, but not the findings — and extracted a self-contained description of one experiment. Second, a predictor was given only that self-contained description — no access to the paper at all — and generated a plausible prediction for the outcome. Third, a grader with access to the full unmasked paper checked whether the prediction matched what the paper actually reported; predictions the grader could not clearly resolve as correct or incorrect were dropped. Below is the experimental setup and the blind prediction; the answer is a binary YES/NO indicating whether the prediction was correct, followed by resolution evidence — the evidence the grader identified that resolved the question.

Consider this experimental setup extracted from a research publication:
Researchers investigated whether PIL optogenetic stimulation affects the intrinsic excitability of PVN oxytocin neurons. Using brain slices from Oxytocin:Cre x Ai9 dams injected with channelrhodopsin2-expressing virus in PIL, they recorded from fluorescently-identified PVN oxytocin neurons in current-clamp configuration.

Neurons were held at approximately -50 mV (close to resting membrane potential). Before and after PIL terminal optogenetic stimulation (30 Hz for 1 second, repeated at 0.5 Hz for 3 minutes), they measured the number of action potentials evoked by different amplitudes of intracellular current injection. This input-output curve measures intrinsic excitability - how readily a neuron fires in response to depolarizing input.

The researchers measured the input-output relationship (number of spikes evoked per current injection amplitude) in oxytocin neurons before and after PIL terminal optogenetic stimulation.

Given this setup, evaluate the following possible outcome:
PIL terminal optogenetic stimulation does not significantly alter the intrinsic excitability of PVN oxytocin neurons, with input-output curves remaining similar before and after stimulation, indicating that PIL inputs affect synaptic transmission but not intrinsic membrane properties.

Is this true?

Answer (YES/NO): YES